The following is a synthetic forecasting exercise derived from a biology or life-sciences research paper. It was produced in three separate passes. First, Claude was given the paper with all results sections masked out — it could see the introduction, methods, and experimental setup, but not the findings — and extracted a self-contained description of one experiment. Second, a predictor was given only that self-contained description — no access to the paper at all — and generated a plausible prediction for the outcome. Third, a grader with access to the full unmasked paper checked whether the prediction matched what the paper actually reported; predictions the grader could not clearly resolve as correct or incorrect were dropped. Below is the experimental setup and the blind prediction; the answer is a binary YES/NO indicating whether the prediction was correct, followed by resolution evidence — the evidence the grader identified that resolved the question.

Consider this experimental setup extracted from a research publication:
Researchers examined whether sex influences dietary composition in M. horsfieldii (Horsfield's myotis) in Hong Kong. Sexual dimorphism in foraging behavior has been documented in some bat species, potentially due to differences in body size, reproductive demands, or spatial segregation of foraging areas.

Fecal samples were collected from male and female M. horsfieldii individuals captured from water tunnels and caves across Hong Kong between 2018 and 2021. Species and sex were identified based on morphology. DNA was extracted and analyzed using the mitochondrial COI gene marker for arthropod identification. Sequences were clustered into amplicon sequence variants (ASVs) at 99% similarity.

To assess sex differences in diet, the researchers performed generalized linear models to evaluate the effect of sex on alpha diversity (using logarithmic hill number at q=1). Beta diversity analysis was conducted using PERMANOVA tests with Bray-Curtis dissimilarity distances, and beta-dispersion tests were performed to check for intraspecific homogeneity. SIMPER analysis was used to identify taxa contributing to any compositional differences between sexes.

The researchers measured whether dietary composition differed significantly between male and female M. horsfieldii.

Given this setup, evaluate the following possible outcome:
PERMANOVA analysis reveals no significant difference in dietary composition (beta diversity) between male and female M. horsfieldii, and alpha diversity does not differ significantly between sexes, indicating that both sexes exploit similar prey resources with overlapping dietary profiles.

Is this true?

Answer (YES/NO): NO